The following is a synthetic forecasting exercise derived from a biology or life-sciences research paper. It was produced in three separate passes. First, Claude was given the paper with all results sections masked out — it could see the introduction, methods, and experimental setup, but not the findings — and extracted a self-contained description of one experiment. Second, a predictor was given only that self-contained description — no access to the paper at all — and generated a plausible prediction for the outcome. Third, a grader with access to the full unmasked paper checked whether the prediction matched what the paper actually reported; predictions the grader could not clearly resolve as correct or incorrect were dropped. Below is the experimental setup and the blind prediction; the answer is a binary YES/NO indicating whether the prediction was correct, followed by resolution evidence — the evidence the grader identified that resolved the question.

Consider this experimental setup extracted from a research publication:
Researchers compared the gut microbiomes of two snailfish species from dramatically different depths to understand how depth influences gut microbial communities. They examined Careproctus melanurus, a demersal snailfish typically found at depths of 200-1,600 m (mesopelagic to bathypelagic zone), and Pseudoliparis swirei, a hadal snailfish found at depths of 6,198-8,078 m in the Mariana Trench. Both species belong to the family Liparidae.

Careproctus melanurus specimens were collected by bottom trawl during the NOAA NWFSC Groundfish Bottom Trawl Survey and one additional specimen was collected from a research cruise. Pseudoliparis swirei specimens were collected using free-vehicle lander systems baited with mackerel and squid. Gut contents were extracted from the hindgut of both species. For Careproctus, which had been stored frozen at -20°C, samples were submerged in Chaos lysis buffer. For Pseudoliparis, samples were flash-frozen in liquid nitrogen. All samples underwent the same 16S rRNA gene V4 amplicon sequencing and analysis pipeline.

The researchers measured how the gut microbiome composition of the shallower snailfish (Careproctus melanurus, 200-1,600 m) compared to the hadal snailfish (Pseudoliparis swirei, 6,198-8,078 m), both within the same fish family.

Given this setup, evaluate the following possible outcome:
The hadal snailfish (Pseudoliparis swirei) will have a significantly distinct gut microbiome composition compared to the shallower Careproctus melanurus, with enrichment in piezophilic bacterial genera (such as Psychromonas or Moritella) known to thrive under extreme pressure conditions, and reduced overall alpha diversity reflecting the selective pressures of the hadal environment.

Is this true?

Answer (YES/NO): YES